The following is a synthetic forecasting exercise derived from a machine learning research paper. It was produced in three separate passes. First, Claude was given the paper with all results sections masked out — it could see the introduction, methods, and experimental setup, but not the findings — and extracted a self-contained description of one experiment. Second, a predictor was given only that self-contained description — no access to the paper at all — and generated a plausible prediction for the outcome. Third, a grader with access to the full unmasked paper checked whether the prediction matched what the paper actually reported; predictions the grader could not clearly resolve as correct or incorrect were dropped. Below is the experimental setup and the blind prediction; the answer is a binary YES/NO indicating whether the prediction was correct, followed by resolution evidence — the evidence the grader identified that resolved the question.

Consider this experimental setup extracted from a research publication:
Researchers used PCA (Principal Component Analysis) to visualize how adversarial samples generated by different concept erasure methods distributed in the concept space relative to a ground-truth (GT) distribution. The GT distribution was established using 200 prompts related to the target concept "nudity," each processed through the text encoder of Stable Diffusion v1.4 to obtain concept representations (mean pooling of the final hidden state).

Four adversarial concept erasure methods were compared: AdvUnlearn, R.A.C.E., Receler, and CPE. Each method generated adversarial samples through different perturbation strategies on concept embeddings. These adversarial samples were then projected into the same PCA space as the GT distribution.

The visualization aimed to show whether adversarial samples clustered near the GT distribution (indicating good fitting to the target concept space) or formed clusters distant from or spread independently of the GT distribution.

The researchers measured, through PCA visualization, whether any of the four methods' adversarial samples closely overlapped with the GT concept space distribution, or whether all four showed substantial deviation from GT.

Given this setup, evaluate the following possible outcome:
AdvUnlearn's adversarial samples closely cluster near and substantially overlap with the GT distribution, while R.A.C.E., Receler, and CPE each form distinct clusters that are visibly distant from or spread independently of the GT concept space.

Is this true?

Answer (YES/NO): NO